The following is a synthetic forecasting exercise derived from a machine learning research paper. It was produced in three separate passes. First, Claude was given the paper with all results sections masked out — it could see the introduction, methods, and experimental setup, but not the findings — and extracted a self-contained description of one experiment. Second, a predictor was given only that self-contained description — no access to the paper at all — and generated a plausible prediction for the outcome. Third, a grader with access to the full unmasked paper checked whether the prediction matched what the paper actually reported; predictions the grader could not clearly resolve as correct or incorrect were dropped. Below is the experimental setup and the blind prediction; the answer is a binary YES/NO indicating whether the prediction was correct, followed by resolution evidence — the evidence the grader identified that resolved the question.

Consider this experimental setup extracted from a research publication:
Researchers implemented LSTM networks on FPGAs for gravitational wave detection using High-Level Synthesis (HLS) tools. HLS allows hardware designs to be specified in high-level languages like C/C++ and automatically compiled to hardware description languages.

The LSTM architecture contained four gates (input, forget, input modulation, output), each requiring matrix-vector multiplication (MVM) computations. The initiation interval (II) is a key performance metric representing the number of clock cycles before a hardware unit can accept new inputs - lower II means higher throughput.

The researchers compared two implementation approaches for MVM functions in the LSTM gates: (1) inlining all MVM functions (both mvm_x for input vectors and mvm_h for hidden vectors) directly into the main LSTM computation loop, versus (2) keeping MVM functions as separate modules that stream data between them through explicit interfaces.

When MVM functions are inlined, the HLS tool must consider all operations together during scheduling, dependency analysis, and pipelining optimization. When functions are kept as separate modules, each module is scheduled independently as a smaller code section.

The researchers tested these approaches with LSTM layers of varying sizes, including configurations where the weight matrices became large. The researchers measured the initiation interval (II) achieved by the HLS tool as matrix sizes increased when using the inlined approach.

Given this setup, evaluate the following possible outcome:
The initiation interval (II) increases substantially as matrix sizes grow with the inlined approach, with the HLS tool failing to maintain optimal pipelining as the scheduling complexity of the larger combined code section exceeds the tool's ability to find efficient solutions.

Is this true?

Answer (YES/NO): YES